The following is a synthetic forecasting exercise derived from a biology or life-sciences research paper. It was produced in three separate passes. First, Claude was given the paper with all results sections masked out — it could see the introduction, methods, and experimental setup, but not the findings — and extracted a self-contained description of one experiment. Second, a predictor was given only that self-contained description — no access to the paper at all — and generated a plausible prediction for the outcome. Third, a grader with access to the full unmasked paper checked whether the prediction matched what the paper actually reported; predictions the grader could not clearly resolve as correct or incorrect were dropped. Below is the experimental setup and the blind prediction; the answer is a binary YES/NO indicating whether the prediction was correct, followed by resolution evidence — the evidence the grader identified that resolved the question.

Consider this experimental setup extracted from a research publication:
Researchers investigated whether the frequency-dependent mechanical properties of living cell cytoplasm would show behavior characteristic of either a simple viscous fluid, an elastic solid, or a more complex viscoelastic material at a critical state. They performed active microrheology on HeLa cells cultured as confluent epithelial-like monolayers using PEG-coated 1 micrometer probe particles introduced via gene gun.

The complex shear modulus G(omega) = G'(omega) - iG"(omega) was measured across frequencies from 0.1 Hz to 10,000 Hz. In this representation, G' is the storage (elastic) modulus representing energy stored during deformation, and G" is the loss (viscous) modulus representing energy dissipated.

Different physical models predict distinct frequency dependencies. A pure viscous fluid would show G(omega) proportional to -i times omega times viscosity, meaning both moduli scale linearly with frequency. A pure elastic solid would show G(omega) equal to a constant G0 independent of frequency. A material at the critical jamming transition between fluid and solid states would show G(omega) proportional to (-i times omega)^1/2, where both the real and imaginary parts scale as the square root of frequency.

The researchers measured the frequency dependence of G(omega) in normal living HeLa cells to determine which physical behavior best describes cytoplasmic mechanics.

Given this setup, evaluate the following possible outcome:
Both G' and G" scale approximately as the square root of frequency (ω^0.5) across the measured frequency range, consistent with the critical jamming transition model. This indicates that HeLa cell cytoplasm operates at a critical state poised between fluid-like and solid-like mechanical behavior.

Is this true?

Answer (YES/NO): YES